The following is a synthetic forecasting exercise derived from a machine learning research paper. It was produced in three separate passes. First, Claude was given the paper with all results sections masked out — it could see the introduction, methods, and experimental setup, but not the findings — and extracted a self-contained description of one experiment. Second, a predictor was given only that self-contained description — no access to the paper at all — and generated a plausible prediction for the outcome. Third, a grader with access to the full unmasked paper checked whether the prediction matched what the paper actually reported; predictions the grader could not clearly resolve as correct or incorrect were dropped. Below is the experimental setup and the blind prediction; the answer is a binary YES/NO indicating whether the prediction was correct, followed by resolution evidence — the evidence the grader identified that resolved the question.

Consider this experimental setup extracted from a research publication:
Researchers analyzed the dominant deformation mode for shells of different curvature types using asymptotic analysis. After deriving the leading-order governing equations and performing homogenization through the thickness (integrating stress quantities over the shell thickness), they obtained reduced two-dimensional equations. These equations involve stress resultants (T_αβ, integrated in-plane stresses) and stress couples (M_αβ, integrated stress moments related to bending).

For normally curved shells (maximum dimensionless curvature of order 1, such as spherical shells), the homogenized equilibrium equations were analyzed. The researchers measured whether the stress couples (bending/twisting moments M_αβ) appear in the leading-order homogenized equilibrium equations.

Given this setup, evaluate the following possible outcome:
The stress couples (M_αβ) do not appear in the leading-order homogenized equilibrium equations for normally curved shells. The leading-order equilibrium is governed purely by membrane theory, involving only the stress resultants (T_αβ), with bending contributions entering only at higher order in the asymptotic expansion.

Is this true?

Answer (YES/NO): YES